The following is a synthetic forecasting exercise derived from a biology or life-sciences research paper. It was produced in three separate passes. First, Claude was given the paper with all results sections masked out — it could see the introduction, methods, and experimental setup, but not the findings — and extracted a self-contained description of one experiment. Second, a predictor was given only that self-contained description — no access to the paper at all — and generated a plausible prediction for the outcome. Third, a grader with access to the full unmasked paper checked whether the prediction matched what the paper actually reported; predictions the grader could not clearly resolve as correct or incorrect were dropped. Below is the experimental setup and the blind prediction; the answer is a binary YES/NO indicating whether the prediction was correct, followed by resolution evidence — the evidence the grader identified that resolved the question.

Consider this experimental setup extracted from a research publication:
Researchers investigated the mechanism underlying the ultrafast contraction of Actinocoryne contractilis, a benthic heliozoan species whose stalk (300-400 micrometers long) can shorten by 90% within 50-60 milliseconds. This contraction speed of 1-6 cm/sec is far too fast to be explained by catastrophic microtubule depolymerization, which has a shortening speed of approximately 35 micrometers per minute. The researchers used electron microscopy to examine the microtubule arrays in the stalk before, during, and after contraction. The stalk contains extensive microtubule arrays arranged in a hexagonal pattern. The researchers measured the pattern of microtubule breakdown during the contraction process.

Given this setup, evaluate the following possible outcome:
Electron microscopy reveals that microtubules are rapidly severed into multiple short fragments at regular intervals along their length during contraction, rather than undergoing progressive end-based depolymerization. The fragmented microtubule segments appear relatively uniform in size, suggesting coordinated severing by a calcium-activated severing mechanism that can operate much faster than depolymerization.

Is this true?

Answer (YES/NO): NO